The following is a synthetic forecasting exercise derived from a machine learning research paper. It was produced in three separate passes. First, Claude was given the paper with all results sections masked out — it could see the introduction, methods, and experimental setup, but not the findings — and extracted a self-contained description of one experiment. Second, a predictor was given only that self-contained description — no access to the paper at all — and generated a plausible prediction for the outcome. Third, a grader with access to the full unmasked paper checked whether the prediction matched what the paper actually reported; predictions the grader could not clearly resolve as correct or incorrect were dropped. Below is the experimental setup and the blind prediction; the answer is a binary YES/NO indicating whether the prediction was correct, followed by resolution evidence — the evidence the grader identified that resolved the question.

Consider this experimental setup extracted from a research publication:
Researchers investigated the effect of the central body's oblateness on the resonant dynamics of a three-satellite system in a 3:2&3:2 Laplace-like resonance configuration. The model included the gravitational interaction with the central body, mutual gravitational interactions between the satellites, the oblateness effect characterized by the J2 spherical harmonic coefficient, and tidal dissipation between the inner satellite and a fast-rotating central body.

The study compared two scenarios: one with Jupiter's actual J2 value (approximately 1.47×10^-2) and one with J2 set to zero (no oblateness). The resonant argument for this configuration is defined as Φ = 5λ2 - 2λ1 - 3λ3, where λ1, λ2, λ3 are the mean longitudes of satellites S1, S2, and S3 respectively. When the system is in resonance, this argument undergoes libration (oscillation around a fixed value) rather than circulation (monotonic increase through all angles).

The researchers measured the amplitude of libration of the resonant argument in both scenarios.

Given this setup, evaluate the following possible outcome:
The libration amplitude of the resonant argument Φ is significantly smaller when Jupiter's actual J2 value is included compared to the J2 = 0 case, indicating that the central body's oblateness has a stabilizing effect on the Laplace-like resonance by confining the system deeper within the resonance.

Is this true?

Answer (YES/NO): YES